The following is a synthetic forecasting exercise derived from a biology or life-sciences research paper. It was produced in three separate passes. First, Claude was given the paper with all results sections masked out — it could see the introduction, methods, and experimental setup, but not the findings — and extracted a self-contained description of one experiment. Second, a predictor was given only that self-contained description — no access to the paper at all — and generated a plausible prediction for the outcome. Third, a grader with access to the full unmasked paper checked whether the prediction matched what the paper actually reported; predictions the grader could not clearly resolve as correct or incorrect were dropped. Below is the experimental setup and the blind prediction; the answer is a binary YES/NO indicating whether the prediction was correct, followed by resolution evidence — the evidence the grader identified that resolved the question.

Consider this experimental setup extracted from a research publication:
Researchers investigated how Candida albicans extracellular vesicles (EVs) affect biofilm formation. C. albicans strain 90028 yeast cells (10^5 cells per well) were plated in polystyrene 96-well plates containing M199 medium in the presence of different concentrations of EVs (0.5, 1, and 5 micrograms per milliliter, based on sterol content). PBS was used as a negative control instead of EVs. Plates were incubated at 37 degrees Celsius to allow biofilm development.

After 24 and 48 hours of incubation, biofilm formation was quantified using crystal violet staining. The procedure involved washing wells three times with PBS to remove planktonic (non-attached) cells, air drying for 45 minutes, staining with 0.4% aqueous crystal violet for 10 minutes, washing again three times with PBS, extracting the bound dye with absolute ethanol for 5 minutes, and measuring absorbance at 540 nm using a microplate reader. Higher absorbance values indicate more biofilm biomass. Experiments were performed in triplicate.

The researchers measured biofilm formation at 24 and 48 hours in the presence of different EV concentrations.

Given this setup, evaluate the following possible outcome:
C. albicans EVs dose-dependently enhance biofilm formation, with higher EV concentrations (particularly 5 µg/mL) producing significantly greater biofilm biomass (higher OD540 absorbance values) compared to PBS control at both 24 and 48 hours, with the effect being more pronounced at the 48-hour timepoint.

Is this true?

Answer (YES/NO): NO